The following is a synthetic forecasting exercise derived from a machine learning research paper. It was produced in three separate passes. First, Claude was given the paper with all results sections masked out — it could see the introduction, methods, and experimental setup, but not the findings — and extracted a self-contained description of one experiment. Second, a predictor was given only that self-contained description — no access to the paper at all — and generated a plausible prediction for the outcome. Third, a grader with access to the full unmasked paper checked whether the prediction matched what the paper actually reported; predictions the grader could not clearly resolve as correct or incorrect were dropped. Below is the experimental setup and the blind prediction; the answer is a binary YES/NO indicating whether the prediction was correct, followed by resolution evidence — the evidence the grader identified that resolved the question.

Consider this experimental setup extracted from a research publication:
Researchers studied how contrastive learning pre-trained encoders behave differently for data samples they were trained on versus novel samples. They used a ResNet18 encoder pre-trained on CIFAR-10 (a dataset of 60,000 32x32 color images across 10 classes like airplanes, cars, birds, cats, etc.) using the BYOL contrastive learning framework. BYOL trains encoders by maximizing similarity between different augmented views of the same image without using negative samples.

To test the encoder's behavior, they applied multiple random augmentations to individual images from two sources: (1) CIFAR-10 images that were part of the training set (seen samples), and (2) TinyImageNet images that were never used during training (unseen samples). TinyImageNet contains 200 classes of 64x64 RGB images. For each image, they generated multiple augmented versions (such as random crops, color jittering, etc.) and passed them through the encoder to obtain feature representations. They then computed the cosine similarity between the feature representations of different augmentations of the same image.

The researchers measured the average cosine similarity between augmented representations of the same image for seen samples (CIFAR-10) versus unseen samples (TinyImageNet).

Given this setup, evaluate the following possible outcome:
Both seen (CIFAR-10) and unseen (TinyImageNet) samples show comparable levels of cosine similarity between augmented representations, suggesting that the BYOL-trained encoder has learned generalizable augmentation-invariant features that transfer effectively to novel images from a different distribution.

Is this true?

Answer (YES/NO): NO